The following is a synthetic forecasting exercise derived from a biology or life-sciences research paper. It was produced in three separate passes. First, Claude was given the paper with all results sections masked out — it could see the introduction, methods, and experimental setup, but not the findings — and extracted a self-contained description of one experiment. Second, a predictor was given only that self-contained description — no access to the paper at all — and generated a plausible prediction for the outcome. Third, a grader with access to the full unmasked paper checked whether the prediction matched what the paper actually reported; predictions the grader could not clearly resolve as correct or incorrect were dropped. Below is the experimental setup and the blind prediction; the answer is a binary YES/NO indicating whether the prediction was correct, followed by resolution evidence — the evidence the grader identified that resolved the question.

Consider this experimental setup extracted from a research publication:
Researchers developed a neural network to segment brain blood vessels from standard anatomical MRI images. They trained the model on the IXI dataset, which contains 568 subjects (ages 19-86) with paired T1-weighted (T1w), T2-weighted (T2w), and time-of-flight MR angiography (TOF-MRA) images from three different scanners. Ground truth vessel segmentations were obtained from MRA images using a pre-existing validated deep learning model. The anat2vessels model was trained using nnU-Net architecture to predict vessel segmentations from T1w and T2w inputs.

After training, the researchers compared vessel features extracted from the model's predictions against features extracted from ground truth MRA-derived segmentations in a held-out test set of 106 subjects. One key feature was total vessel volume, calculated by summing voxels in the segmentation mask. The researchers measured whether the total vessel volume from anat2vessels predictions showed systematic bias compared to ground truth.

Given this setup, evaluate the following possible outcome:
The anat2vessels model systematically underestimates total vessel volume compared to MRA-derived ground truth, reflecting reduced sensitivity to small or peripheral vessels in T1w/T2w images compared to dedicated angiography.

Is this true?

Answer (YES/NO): YES